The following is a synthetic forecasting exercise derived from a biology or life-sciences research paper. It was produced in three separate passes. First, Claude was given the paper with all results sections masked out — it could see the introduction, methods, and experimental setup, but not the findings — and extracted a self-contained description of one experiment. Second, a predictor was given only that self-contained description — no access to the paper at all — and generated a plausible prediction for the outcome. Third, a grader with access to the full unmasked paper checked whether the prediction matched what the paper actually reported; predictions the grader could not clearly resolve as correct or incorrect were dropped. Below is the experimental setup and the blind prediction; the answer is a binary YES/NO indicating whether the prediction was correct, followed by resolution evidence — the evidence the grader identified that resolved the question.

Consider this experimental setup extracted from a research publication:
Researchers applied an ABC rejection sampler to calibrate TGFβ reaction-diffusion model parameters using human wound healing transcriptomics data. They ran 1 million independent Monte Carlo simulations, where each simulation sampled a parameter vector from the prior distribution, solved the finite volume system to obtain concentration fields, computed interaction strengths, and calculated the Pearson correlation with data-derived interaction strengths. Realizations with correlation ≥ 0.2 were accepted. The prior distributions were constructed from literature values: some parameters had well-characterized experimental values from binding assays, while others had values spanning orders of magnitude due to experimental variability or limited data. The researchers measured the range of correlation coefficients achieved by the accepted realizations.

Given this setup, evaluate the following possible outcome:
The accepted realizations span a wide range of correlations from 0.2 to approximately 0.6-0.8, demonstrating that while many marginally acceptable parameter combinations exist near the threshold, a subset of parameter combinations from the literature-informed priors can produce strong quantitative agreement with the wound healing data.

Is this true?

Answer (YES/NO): YES